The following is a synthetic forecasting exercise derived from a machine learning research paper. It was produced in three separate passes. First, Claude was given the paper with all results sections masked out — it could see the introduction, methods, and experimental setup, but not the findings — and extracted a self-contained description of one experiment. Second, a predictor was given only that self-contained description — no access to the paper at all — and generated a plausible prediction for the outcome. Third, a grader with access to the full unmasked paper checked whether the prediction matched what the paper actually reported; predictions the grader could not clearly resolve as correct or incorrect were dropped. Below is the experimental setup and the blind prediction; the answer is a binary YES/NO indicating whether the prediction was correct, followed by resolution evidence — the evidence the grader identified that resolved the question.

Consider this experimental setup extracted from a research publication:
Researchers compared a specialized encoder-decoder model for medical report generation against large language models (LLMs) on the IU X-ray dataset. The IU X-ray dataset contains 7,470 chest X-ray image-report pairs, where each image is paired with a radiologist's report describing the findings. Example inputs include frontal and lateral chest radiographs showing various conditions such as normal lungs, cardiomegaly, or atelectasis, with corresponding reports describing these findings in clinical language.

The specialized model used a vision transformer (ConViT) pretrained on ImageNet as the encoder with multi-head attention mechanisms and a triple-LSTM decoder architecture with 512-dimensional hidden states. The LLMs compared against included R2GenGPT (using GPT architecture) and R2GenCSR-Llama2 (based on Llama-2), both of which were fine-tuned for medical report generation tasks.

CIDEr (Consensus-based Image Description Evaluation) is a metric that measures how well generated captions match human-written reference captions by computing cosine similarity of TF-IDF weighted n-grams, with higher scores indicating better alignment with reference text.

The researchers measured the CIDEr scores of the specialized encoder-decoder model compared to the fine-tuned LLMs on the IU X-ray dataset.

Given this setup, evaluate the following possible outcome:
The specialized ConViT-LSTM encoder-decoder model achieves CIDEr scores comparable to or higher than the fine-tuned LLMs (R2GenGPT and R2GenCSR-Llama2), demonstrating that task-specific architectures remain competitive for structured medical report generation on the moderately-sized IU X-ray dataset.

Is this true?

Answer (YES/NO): NO